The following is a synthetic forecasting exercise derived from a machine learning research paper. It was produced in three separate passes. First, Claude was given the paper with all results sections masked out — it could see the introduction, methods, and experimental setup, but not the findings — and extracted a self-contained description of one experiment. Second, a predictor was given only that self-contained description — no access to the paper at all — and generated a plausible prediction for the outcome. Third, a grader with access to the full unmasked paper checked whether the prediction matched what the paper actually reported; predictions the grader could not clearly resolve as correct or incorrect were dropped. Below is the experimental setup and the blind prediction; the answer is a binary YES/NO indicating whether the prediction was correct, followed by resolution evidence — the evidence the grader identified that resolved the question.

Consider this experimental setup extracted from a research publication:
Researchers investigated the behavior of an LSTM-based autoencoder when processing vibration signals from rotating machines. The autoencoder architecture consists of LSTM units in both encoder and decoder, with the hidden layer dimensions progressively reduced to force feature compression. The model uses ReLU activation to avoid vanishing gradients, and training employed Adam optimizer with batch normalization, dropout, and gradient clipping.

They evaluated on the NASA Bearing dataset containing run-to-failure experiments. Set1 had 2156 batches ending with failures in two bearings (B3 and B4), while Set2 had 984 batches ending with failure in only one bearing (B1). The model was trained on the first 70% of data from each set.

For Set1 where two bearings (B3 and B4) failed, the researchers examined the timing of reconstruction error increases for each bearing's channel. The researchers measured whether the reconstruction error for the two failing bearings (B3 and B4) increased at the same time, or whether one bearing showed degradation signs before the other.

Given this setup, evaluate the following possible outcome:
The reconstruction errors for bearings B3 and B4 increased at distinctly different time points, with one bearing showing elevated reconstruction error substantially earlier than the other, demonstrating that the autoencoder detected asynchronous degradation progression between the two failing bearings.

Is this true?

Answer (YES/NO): YES